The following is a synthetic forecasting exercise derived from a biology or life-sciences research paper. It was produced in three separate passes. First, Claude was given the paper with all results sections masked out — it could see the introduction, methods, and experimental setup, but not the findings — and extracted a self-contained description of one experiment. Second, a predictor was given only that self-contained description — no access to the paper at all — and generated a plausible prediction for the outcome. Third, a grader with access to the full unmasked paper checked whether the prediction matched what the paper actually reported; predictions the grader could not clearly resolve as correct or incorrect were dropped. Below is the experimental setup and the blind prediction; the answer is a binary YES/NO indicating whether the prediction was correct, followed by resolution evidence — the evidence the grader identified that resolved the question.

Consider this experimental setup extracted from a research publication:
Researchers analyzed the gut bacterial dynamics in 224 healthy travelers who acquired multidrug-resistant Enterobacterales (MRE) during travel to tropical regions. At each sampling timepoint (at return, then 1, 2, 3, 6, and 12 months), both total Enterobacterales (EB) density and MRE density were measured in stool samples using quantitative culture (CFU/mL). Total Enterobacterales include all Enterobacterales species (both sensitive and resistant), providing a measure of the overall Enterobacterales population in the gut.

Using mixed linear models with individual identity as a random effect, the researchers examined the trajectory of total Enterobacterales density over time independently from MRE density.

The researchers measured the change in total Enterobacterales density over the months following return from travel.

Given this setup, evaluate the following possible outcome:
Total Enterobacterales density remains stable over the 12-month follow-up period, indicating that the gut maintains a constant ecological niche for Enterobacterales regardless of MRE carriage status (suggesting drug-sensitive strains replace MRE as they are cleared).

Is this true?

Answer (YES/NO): YES